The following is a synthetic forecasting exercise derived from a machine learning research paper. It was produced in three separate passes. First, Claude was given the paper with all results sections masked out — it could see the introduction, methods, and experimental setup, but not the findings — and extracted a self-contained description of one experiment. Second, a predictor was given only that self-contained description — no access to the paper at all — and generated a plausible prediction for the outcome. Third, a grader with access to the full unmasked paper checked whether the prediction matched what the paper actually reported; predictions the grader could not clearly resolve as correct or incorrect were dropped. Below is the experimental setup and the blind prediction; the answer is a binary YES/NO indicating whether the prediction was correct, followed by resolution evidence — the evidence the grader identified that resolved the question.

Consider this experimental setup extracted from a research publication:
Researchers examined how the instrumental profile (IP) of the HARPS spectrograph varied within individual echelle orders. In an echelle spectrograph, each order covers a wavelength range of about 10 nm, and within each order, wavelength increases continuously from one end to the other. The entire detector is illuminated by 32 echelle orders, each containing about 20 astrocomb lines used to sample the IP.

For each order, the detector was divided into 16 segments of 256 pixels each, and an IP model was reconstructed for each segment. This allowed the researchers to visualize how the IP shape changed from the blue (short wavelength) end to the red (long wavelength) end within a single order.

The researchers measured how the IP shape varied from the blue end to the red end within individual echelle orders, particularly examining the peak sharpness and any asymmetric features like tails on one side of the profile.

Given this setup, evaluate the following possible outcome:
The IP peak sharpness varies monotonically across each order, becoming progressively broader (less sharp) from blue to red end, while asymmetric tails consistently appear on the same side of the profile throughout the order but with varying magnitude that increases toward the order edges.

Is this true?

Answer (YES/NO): NO